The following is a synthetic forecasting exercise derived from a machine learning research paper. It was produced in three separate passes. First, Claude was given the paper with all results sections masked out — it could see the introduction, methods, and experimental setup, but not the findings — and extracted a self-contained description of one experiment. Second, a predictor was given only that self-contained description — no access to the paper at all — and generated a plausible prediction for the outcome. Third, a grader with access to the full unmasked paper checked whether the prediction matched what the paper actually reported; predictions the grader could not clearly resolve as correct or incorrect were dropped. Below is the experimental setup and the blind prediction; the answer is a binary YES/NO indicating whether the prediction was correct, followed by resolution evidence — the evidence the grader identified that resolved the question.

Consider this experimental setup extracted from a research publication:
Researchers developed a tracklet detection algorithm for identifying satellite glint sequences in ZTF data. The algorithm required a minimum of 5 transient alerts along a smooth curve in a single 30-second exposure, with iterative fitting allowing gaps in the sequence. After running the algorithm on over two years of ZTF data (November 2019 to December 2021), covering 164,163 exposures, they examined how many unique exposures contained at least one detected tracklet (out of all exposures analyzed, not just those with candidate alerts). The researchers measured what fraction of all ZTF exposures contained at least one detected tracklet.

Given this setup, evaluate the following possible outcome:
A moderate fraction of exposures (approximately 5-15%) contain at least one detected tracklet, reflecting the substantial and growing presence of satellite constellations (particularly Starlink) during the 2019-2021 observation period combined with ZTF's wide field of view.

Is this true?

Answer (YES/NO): NO